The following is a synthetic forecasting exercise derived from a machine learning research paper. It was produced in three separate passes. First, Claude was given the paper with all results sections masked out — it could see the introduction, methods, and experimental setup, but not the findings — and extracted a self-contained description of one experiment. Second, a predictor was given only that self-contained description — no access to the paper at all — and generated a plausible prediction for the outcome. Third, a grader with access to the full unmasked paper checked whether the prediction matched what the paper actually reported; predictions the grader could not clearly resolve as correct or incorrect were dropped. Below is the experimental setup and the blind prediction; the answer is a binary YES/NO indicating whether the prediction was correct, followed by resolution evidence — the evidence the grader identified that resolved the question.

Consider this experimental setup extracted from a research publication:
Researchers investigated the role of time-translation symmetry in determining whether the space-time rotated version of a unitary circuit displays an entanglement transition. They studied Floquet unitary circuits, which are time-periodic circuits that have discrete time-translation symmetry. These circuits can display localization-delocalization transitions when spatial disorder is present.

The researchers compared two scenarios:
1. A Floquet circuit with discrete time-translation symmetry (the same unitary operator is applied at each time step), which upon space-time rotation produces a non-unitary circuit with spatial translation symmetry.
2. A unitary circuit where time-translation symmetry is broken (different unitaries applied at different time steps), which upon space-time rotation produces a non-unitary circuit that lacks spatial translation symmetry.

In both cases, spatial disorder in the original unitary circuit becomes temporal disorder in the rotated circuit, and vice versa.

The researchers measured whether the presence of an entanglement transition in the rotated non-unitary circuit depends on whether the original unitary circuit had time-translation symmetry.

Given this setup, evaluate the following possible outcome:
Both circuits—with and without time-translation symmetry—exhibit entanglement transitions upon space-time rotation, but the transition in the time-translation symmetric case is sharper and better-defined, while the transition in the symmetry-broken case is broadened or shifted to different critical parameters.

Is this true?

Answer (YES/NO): NO